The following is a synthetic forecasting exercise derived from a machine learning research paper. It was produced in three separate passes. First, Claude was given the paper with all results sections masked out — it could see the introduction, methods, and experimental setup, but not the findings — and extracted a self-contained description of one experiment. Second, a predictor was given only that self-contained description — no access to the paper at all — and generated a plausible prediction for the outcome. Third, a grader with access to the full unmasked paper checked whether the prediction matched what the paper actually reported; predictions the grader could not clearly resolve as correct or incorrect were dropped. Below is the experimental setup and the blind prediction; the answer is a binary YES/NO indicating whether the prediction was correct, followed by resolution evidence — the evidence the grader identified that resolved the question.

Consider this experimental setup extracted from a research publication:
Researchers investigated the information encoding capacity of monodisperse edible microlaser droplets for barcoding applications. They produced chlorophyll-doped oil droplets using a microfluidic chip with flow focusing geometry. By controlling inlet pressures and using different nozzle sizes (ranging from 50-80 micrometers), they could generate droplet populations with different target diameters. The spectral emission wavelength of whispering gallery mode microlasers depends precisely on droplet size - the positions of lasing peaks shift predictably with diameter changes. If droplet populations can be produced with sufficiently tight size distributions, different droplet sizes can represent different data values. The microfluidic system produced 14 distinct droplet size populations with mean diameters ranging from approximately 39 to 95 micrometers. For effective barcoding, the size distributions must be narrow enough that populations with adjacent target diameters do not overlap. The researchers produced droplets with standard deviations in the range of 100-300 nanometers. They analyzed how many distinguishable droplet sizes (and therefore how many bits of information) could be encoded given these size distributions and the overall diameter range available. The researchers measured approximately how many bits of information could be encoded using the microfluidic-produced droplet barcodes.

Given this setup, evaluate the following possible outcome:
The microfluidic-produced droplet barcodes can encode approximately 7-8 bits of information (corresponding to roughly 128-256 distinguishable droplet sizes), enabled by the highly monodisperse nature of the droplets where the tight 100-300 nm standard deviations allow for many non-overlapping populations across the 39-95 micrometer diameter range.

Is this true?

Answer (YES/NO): NO